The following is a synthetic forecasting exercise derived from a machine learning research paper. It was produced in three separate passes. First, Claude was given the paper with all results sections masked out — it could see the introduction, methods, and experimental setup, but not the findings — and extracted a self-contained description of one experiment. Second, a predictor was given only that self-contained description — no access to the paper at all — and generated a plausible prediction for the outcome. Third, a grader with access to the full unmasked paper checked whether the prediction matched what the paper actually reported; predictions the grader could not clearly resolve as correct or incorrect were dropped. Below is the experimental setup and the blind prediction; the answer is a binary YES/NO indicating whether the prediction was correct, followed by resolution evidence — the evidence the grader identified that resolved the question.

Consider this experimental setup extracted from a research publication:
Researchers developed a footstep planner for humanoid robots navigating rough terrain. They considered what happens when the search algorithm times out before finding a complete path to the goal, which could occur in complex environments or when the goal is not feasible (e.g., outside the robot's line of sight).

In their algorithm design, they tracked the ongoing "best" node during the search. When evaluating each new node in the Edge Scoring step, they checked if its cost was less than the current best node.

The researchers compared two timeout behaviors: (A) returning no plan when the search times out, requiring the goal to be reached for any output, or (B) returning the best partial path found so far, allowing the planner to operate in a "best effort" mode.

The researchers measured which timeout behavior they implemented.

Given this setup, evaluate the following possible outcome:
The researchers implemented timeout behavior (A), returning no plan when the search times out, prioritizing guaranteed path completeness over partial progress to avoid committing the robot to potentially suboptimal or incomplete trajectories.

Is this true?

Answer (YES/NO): NO